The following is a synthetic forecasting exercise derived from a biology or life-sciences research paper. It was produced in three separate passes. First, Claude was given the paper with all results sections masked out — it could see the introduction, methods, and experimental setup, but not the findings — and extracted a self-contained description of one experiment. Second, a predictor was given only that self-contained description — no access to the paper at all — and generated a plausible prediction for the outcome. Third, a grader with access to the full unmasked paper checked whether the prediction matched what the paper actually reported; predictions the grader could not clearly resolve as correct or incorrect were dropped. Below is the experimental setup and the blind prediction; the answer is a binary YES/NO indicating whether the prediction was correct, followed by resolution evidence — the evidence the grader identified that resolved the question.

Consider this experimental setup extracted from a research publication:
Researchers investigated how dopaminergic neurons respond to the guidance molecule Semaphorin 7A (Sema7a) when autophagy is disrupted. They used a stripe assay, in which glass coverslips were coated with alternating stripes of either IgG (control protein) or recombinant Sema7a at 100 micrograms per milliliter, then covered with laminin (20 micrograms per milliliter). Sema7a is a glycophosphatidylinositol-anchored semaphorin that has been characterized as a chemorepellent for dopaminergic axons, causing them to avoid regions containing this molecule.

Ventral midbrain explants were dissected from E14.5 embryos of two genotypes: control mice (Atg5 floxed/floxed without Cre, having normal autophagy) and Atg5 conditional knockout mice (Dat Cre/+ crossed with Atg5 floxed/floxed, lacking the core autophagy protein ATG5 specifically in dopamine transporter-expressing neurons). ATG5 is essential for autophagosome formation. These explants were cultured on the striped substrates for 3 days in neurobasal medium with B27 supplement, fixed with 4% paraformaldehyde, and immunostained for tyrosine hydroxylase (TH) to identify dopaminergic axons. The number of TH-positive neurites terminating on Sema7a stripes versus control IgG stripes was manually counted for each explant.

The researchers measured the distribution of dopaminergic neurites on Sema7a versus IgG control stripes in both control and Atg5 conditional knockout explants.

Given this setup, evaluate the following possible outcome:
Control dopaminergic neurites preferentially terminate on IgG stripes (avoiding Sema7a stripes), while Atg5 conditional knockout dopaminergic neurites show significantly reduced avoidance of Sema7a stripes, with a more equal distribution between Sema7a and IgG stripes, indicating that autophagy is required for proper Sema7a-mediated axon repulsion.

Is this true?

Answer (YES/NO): YES